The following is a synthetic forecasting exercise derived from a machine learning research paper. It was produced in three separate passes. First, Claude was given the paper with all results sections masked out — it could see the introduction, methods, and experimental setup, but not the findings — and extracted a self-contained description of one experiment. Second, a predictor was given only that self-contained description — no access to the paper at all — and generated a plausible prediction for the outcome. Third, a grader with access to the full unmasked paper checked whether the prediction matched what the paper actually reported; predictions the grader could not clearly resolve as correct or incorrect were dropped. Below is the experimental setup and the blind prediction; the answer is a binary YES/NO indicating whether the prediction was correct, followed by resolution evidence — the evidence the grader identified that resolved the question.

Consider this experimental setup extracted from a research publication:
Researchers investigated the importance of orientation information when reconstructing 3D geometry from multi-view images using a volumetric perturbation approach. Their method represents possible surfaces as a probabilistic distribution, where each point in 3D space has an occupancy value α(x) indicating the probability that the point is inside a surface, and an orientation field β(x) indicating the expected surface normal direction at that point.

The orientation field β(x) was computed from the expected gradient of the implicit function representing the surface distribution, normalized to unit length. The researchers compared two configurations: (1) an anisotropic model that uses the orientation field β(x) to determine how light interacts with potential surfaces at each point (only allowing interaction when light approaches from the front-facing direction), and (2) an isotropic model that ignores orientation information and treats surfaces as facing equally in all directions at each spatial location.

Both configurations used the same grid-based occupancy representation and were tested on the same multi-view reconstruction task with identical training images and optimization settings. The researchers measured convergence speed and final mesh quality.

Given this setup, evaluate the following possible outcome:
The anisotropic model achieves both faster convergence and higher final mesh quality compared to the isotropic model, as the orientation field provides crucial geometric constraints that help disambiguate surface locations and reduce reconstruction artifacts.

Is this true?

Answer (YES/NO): YES